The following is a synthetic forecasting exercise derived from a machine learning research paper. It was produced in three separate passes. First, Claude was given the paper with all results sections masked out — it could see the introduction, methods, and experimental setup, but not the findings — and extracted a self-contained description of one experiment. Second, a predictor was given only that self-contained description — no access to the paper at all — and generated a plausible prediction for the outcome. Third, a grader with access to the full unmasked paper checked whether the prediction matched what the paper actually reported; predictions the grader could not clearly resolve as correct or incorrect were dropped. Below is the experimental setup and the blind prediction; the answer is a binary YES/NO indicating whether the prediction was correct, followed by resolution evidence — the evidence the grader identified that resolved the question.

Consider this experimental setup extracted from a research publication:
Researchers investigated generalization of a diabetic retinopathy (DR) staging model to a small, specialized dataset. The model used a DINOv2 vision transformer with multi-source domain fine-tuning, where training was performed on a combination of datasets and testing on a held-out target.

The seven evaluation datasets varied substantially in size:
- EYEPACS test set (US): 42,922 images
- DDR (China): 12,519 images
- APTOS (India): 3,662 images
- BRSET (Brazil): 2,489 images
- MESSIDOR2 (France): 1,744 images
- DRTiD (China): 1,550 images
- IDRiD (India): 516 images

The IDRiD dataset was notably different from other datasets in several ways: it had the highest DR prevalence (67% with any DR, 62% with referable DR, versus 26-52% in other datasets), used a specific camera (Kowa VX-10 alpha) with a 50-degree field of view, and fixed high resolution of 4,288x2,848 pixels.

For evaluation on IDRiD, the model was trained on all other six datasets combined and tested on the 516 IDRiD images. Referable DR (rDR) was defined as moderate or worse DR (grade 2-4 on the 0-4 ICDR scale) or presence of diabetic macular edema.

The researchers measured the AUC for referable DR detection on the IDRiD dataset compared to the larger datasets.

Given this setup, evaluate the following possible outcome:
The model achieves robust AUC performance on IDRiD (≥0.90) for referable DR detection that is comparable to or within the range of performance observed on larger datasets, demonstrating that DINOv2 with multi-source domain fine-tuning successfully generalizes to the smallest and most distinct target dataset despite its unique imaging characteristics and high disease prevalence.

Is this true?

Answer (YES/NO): YES